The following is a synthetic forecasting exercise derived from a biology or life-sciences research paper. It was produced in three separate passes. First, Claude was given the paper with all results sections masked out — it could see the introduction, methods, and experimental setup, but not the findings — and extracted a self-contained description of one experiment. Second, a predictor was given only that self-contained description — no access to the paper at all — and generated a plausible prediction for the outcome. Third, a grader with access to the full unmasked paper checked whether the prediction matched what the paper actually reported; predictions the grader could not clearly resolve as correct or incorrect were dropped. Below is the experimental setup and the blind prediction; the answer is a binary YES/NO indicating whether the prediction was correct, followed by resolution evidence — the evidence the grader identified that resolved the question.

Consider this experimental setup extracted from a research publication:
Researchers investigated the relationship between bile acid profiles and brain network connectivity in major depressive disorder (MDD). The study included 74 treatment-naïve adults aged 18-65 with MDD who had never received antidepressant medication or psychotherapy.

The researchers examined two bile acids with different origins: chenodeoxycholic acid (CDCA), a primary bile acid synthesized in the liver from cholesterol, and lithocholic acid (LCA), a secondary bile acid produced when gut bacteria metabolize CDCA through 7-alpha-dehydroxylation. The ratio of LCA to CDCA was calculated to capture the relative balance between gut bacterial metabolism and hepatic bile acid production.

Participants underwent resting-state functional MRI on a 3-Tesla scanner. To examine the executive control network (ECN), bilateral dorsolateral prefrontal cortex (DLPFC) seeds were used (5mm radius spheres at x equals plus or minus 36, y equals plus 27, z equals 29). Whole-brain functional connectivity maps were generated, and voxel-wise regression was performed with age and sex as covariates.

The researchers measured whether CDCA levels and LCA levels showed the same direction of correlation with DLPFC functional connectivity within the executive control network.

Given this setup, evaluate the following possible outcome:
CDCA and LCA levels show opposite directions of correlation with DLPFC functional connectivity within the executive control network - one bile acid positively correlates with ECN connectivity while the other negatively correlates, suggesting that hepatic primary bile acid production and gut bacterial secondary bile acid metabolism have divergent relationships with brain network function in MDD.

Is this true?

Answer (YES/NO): YES